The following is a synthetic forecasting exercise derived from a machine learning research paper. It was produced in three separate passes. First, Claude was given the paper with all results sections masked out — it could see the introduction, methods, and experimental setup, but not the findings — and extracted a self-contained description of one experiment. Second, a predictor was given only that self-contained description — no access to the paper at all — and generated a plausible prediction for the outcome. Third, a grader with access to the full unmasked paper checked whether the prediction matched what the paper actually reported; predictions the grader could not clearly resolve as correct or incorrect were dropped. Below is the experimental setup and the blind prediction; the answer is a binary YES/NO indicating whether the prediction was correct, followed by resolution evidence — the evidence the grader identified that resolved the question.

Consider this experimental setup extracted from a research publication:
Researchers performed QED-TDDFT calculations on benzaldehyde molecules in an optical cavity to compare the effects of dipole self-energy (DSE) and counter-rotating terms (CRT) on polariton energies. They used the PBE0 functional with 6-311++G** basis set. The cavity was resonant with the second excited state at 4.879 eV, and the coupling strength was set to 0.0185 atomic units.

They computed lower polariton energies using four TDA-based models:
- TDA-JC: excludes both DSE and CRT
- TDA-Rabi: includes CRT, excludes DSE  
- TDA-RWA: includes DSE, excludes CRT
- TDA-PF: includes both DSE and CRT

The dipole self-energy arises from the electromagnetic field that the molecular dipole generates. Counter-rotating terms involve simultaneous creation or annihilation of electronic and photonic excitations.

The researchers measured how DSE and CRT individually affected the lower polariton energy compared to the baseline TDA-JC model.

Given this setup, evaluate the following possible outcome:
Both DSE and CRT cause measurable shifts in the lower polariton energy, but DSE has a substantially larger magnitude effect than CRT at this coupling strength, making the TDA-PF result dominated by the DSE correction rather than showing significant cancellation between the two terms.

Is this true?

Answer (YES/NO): NO